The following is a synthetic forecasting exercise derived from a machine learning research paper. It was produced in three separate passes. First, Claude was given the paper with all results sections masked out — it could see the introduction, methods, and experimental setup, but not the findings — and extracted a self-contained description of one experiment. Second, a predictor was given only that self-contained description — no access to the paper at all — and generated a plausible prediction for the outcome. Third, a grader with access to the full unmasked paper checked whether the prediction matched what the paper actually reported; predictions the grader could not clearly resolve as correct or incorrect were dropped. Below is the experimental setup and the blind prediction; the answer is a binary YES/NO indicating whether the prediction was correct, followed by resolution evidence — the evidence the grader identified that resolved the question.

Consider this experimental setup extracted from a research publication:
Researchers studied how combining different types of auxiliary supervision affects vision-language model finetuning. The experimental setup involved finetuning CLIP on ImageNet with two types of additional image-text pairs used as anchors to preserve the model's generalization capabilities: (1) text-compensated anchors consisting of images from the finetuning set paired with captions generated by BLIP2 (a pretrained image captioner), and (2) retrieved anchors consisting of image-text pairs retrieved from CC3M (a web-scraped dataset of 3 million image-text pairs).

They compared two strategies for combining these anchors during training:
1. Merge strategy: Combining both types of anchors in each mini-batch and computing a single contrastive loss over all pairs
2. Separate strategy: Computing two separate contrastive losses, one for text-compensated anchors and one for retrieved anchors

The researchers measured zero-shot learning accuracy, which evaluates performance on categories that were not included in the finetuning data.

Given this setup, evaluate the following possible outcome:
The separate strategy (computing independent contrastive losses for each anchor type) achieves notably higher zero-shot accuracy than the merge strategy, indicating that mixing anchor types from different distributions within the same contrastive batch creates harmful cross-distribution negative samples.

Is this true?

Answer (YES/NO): NO